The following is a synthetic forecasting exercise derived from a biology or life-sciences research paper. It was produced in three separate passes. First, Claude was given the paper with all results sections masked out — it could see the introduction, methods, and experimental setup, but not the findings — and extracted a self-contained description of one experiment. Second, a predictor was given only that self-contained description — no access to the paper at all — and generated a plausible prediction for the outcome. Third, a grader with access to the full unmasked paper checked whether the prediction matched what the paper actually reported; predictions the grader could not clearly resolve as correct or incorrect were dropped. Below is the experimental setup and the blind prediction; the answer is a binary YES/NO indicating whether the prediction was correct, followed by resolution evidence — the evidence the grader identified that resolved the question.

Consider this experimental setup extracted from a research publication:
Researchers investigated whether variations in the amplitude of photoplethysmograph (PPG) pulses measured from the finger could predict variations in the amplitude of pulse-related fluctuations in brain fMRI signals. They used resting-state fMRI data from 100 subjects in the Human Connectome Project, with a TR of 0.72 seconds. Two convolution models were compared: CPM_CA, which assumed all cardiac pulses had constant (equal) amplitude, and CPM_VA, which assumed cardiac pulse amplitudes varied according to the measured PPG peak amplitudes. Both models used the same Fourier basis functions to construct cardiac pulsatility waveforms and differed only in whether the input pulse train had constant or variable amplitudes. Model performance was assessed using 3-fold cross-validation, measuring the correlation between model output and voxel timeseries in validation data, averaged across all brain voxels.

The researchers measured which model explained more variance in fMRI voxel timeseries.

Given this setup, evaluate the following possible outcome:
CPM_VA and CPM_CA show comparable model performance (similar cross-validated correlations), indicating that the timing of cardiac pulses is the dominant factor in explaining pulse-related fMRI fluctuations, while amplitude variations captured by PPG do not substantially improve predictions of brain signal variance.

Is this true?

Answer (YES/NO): NO